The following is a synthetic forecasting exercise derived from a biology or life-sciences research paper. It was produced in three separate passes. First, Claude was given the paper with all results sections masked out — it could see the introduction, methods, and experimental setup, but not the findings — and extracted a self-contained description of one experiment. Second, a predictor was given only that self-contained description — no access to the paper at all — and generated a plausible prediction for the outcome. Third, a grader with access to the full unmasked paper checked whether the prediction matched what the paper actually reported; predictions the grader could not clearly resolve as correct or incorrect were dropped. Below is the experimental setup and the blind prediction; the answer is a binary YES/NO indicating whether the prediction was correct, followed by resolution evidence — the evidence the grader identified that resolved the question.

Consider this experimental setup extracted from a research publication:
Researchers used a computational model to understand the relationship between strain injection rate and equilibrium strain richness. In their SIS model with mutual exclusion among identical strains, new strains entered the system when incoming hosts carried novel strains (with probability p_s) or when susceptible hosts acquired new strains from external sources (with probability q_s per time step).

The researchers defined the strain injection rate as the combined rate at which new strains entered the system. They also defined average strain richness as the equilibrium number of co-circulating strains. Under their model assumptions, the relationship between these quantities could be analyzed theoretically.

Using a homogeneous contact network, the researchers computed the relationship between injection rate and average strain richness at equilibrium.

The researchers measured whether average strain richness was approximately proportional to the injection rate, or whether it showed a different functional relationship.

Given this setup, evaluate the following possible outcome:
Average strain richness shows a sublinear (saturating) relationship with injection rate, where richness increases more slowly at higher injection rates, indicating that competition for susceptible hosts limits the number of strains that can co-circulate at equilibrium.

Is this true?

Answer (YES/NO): NO